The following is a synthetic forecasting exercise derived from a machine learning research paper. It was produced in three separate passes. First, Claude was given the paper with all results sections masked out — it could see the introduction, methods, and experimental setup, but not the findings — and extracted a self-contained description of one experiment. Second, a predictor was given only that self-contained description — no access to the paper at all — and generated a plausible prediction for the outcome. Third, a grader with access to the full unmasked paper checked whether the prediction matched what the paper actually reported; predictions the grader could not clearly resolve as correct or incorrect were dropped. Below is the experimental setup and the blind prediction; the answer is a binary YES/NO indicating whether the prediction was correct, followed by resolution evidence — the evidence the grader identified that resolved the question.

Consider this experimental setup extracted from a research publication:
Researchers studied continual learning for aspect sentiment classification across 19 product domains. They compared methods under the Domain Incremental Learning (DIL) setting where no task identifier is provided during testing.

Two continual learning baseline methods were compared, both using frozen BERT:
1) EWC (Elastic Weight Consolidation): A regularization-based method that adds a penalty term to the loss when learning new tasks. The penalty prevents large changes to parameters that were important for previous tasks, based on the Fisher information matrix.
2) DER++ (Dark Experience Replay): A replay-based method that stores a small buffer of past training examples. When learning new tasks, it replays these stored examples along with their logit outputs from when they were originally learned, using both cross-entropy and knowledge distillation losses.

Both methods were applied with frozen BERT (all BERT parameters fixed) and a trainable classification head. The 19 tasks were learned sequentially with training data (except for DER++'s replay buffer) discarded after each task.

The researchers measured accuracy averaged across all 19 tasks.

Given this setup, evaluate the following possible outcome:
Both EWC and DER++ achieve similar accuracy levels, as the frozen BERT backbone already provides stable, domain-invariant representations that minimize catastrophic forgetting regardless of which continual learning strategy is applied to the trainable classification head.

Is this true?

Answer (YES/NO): YES